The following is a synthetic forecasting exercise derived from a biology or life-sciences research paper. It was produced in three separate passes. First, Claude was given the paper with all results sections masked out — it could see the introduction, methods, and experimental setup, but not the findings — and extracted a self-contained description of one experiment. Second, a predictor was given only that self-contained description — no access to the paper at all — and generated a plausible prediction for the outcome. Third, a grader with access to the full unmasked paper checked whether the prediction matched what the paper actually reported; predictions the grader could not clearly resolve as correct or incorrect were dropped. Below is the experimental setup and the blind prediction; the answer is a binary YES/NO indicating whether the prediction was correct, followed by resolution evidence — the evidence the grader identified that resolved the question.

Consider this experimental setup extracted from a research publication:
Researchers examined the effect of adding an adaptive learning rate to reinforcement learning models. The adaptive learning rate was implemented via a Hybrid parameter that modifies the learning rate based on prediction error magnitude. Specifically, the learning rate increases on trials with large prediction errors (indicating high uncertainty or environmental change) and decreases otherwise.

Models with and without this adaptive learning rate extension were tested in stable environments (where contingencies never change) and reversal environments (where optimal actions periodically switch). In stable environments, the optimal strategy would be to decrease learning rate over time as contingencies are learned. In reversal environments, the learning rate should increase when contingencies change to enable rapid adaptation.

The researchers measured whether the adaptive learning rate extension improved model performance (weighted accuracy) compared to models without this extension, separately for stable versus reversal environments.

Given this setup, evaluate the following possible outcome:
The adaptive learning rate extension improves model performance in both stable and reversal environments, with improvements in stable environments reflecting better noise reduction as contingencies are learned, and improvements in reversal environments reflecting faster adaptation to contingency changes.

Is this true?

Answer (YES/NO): NO